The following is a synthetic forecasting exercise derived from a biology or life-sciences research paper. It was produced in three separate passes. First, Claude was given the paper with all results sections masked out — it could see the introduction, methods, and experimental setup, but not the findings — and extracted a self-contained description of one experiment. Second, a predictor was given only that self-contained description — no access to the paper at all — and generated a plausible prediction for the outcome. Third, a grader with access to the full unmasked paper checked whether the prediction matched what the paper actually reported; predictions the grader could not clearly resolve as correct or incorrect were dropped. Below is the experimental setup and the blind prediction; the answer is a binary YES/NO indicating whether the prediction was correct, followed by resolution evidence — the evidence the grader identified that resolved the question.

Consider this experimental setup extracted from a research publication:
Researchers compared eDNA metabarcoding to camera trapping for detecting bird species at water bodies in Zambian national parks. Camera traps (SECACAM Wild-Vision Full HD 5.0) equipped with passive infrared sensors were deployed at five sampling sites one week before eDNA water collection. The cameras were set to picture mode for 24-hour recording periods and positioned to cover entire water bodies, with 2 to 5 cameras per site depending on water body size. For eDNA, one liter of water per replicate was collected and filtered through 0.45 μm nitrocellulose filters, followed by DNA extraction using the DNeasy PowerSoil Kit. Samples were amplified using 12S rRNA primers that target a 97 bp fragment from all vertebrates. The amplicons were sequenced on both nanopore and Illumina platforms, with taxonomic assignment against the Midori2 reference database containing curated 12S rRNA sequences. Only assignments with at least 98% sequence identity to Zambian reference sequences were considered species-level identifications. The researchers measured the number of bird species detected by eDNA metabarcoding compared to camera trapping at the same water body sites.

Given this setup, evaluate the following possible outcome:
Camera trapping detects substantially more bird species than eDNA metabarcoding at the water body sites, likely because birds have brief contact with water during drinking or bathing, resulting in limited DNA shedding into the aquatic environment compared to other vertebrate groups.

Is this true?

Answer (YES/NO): YES